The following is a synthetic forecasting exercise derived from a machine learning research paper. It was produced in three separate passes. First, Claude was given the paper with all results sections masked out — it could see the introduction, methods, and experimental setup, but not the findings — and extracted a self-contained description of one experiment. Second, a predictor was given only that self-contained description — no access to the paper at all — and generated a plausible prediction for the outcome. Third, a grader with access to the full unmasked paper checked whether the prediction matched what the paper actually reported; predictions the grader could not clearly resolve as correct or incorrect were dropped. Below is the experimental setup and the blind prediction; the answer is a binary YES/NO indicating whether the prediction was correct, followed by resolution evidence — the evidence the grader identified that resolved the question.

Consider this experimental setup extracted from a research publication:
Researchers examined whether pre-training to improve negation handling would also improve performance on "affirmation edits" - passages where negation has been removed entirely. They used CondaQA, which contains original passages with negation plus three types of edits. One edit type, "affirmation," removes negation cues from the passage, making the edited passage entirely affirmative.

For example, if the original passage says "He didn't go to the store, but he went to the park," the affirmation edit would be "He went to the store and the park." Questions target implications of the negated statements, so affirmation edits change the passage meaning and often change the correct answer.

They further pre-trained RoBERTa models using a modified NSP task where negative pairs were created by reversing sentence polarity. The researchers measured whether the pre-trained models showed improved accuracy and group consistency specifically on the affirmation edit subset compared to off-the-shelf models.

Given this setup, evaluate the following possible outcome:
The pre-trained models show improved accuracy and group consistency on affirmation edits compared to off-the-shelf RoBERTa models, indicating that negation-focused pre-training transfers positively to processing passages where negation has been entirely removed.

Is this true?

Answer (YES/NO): YES